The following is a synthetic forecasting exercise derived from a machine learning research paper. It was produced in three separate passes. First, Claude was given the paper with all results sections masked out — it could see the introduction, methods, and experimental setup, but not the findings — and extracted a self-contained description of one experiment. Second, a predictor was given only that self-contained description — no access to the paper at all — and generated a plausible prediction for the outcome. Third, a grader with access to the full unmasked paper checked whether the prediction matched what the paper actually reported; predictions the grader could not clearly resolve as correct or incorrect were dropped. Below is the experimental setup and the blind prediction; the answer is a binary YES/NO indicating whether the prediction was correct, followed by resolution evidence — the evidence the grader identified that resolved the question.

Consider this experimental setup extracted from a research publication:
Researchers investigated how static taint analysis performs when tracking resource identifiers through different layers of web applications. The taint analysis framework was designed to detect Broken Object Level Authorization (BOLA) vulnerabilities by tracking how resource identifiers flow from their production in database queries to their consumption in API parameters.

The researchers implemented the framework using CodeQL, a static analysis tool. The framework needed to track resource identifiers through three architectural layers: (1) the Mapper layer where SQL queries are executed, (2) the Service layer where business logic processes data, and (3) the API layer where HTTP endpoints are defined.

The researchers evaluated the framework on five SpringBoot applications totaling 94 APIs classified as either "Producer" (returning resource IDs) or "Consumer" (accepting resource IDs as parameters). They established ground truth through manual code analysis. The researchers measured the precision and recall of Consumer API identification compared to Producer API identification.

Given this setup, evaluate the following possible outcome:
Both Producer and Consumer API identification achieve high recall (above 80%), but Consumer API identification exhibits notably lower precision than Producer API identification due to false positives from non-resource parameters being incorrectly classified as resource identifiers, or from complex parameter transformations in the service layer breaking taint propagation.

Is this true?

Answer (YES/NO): NO